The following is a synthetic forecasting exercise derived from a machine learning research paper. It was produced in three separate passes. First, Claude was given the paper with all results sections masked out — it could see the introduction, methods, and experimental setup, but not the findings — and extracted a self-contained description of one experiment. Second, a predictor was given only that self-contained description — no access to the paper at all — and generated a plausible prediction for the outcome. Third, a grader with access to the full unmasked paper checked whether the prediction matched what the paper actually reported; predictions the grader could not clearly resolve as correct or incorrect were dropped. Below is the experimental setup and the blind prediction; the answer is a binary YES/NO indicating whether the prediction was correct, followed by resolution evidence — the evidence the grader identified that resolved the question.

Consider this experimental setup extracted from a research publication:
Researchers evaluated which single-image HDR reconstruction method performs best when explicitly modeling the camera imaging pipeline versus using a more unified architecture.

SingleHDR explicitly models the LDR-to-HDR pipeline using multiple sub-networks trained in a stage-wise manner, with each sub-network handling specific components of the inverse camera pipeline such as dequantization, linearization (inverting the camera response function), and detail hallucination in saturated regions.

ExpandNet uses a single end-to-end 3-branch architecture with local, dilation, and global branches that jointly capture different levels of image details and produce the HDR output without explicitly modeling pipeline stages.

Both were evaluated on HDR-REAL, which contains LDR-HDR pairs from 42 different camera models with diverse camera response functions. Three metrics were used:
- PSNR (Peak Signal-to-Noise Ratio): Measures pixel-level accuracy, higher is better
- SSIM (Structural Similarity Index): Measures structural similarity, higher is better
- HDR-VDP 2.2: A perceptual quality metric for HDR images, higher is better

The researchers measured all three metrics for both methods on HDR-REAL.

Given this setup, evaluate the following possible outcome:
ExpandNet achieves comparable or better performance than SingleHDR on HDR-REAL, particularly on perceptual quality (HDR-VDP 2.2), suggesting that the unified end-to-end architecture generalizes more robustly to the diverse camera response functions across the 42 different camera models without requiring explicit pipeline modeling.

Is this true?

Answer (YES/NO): NO